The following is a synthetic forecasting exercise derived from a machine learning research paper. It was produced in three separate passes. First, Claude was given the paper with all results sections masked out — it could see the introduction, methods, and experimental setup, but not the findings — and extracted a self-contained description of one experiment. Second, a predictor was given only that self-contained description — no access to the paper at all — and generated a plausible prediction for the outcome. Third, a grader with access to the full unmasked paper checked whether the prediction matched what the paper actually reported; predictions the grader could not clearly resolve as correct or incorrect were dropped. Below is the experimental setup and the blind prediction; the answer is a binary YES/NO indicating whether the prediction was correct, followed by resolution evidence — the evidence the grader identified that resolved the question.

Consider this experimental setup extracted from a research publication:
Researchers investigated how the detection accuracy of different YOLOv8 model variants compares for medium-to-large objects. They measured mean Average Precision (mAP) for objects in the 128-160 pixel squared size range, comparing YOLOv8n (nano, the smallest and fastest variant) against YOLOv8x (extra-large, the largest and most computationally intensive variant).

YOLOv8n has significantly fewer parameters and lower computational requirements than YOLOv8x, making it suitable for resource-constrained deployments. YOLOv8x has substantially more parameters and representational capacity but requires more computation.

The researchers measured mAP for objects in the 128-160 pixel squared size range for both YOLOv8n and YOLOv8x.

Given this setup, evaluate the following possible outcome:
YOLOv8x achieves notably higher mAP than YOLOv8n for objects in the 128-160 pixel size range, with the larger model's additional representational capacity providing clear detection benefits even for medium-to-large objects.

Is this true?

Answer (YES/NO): YES